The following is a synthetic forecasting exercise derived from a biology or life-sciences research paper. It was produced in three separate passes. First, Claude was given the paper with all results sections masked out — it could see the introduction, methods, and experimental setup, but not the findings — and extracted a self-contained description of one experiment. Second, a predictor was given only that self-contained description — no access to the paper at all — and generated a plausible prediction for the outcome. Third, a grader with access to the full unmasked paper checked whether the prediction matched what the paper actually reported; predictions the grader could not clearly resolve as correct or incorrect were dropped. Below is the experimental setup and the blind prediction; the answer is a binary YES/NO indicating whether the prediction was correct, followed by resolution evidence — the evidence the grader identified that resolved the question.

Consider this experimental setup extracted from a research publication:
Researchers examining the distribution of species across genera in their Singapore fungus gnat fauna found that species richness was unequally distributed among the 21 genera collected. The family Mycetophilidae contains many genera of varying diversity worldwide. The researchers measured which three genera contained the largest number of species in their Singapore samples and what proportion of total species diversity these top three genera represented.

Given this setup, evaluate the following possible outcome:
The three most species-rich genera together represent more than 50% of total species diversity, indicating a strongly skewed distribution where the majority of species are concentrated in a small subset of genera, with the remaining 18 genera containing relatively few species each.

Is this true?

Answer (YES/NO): YES